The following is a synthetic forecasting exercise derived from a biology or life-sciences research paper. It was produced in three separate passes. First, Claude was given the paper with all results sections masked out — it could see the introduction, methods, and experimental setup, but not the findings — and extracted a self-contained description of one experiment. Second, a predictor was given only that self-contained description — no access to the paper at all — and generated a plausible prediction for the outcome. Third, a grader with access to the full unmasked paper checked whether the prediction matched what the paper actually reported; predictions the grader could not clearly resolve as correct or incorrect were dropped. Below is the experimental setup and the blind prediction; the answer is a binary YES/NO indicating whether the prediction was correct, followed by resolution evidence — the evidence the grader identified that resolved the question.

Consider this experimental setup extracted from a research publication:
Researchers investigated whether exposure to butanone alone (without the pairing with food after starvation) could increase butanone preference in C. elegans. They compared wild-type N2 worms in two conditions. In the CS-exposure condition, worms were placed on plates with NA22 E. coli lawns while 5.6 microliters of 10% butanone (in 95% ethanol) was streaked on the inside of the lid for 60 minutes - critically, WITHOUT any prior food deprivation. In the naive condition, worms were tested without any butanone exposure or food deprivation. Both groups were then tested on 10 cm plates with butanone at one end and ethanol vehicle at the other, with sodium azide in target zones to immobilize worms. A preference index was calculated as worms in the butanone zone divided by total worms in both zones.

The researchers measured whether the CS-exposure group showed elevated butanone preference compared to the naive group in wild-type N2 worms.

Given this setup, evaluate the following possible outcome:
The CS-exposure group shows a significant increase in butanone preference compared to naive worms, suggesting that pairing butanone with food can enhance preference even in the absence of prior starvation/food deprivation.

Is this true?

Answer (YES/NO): NO